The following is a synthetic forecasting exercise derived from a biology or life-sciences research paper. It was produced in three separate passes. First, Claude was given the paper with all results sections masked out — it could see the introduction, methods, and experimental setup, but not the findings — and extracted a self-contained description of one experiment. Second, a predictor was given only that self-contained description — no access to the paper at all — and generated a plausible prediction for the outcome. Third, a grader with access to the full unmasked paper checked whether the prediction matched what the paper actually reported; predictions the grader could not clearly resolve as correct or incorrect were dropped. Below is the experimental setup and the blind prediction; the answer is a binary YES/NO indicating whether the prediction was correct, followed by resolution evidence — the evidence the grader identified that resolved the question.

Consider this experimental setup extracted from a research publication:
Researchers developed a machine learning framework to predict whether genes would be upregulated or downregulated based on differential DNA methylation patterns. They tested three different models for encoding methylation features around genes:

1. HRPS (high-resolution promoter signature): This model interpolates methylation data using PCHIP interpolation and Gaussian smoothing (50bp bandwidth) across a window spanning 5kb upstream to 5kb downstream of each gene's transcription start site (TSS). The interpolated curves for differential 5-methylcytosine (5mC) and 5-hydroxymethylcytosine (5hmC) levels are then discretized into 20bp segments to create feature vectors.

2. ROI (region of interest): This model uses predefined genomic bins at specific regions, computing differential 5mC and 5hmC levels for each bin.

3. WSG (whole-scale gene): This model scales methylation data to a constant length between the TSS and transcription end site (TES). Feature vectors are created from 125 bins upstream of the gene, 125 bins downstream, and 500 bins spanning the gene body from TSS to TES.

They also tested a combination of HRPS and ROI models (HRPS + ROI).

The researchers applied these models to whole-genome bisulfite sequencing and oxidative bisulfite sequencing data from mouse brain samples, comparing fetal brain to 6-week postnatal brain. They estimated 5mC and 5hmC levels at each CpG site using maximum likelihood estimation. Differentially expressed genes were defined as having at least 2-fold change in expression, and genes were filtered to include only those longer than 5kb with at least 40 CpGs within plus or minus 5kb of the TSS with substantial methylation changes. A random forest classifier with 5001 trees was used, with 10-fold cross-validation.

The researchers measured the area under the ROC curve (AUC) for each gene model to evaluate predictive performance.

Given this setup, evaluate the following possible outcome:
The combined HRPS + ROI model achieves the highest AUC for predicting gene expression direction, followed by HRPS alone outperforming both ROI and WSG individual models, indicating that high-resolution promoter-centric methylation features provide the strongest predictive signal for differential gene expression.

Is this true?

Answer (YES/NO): NO